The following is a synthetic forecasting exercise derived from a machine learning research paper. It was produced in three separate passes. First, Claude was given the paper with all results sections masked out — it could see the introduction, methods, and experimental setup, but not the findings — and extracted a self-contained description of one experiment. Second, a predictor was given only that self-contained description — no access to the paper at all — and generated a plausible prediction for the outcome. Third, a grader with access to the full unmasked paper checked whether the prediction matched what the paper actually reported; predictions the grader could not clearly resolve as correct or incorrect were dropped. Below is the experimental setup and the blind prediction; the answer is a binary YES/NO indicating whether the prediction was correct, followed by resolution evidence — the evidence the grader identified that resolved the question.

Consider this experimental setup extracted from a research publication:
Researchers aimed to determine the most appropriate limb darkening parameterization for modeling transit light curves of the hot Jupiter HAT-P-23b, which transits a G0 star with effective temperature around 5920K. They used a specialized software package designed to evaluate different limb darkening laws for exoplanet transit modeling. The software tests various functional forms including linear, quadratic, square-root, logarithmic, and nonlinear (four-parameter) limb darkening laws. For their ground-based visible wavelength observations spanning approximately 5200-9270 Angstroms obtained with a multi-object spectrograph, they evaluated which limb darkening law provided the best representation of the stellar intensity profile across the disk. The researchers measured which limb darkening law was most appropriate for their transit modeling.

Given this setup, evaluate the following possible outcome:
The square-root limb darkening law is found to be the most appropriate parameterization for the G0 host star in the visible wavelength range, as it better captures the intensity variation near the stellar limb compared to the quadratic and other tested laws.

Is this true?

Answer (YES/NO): NO